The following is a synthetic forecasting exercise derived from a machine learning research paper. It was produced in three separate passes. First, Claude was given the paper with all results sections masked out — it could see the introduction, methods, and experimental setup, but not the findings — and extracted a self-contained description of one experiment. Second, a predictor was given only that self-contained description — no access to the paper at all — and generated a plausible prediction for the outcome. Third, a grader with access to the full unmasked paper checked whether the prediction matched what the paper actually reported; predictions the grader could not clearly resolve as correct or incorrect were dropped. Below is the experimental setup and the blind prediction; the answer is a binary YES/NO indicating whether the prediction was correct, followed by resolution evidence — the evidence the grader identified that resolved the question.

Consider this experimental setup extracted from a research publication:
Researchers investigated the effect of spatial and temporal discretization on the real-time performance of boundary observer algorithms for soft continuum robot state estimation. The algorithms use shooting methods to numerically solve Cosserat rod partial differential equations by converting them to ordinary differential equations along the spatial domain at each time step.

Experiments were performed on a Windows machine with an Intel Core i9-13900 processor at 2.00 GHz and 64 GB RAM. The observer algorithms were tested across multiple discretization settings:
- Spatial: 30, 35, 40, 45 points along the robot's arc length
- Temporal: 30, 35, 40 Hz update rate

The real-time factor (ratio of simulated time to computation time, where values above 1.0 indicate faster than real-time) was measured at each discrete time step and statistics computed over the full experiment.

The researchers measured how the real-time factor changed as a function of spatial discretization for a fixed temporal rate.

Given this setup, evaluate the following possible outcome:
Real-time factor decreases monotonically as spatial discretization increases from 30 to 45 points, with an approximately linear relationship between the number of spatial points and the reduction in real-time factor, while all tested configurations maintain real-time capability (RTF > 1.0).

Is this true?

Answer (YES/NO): NO